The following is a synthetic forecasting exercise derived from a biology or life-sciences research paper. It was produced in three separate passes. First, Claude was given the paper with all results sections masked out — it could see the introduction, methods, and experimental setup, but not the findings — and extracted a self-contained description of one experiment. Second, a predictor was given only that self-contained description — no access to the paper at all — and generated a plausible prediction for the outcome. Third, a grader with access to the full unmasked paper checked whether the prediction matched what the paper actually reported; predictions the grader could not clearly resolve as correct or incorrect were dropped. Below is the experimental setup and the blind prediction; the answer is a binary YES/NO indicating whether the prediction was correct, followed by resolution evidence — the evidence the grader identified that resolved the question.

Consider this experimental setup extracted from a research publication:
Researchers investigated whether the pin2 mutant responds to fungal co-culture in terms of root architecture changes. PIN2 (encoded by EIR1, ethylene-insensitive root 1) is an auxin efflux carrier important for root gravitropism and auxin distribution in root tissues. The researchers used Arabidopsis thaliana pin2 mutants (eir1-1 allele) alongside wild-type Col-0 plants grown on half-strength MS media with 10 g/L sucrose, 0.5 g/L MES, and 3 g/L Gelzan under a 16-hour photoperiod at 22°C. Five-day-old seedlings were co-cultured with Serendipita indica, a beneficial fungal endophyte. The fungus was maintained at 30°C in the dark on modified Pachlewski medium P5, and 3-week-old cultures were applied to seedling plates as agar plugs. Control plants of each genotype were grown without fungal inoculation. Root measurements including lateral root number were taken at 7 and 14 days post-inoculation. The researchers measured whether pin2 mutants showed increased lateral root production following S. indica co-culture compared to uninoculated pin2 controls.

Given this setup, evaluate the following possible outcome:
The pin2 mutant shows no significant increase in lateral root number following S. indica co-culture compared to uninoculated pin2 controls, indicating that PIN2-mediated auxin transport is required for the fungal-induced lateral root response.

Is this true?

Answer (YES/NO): NO